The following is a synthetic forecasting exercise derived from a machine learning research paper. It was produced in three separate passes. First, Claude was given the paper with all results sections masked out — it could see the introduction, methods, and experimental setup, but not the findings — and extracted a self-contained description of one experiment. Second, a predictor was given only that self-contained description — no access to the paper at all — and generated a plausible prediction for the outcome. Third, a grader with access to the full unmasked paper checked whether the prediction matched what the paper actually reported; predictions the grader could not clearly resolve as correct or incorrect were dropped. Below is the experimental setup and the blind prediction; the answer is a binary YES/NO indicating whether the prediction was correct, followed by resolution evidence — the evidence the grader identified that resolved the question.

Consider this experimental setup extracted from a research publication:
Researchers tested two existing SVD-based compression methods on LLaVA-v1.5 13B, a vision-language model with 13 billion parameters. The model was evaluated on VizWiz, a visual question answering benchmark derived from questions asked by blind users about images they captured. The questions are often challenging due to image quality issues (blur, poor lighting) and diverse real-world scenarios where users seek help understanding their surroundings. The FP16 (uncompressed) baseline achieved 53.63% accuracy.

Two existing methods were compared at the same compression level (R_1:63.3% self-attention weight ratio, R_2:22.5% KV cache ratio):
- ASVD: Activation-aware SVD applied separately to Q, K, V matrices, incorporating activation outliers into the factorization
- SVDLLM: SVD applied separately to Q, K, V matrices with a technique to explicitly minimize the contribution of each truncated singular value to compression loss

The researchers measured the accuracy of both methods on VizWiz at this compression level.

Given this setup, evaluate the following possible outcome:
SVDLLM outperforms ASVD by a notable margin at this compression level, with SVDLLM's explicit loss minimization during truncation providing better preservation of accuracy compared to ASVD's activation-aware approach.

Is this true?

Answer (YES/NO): YES